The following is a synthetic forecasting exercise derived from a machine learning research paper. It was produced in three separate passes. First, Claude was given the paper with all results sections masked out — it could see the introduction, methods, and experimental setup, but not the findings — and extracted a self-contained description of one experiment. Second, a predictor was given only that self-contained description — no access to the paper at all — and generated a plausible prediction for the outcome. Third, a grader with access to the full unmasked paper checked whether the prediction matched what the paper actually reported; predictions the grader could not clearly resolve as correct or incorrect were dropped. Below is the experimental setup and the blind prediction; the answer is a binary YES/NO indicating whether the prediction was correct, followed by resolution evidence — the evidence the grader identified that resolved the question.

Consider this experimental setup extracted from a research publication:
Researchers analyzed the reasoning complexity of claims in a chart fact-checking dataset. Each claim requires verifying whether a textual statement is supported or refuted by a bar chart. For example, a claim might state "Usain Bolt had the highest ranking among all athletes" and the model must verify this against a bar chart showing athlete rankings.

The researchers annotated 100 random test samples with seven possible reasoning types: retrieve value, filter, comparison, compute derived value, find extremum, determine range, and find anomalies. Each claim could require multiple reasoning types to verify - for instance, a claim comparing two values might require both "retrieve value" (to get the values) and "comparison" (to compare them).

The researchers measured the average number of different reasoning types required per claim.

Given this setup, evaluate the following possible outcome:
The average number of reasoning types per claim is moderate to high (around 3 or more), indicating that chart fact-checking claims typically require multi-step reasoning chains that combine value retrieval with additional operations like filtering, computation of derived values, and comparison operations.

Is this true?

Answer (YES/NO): NO